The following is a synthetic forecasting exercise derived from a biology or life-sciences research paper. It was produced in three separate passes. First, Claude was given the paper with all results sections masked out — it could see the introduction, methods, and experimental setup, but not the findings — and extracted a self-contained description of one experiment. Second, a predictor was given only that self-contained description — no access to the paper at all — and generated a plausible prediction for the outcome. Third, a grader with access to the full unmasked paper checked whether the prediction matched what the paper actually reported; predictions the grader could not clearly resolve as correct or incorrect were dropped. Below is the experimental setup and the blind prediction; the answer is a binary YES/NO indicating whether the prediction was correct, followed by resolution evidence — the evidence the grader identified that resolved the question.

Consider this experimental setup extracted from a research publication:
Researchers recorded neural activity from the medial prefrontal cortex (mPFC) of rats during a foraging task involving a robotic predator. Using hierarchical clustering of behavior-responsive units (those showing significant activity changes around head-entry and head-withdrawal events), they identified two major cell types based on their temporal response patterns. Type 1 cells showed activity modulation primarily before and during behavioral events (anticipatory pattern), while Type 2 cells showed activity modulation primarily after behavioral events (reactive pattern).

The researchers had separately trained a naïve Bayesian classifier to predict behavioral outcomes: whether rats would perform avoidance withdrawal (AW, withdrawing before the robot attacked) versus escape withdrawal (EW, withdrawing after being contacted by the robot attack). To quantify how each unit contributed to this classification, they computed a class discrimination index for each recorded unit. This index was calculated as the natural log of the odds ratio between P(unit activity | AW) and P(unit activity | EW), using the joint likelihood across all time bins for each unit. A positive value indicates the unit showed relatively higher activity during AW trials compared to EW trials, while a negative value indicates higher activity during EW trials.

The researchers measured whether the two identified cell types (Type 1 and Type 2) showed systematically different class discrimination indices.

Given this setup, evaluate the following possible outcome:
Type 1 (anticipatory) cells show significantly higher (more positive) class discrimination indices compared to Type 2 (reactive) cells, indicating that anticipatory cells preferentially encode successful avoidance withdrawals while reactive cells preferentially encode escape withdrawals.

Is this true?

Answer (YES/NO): NO